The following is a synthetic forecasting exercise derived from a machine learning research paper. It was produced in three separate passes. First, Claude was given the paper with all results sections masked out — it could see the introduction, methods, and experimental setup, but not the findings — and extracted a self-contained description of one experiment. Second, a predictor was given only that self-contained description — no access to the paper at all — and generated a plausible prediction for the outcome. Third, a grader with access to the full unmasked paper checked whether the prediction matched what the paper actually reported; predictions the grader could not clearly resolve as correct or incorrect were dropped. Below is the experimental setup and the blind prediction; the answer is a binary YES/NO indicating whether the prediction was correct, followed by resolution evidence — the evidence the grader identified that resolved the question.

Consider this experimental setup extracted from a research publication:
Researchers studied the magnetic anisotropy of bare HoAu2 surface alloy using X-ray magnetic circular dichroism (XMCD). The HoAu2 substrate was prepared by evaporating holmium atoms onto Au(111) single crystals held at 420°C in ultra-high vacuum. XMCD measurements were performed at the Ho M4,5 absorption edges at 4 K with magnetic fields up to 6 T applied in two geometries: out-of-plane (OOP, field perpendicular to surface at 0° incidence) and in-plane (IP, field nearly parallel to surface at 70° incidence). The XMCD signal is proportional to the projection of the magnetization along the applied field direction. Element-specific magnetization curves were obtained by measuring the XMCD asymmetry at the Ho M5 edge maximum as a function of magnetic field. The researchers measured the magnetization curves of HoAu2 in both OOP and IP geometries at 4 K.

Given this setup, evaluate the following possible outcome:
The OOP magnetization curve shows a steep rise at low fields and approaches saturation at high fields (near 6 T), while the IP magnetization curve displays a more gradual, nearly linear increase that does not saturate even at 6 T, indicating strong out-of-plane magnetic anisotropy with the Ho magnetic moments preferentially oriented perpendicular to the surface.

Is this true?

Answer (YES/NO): YES